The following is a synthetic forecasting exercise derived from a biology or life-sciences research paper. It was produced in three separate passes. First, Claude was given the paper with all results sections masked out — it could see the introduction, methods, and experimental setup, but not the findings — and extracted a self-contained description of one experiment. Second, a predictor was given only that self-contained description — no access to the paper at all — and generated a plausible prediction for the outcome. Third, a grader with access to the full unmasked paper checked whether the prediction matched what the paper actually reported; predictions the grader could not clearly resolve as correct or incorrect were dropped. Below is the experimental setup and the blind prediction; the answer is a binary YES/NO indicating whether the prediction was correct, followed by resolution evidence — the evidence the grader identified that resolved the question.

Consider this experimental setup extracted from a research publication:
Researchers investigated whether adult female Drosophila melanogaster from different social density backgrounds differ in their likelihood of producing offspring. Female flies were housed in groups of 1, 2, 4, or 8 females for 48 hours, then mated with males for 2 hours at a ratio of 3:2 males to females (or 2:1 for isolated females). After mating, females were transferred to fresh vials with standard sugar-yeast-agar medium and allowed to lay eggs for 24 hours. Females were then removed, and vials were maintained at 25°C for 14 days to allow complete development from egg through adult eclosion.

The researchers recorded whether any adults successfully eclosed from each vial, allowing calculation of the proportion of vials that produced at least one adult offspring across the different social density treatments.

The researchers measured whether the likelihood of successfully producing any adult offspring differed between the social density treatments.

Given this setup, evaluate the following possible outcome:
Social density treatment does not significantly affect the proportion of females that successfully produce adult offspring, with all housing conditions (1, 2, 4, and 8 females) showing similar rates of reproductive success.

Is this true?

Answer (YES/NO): YES